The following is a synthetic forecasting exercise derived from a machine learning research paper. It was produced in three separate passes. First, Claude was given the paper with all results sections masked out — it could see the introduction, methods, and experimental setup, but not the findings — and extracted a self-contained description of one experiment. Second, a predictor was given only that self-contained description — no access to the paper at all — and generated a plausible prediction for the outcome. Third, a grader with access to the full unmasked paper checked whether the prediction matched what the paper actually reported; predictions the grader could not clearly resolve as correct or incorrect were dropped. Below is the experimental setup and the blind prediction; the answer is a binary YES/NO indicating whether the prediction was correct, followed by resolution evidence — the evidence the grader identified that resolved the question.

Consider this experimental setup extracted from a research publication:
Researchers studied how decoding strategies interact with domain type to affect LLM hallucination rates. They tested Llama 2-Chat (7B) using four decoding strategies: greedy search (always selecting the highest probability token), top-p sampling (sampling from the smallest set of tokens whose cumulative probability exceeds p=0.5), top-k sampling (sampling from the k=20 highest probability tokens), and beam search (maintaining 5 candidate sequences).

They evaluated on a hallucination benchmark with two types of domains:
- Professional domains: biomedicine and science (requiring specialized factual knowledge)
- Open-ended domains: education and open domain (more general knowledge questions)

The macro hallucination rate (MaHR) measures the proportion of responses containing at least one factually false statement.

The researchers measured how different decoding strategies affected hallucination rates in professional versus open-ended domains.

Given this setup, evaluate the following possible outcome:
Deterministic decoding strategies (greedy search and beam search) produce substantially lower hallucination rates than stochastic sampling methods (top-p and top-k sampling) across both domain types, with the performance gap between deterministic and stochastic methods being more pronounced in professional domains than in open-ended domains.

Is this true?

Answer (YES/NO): NO